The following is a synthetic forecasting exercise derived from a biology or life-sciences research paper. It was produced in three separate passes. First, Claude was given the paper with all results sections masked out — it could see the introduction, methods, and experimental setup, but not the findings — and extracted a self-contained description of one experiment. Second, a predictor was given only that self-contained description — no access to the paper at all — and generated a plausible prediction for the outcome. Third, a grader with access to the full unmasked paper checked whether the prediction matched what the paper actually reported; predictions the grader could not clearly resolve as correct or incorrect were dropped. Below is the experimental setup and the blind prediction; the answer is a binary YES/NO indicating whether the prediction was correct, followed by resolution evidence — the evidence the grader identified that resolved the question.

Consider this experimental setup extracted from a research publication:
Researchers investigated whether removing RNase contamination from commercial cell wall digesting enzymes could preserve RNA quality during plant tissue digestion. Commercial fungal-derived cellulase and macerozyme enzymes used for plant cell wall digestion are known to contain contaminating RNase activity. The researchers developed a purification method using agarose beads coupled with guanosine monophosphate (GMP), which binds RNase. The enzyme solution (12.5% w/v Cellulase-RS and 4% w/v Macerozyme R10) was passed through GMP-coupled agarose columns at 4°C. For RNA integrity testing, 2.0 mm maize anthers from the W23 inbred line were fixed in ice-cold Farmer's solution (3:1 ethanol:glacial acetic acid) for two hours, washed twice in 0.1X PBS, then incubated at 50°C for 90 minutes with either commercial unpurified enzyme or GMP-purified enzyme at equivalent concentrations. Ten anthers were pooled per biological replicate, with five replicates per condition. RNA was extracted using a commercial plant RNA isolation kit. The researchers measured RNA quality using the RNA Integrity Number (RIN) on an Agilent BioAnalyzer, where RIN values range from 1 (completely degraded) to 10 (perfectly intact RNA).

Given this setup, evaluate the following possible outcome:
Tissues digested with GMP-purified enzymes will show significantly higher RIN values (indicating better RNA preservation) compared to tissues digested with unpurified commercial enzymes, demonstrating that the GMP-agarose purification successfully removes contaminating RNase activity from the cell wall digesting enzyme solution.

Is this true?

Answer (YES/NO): YES